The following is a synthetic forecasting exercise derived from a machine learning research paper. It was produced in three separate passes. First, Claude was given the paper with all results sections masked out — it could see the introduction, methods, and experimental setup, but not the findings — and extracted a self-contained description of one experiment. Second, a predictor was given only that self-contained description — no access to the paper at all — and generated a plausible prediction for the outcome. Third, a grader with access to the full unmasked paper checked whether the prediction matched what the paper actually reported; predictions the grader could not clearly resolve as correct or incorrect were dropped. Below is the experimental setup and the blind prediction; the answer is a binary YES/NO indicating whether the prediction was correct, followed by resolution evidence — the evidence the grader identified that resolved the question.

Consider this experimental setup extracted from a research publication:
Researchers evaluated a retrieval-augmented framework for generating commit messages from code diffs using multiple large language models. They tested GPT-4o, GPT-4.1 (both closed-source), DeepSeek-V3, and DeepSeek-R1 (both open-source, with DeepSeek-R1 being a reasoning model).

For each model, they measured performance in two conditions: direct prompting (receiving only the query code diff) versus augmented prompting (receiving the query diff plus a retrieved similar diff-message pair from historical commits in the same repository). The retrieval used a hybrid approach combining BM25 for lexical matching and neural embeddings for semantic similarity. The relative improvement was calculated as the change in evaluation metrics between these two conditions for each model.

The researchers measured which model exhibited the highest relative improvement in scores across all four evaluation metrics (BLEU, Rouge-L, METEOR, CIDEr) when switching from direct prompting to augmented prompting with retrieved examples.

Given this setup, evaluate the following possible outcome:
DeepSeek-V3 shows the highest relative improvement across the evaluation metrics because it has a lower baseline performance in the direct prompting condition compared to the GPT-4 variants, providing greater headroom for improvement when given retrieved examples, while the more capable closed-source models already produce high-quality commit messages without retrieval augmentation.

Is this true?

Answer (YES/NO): NO